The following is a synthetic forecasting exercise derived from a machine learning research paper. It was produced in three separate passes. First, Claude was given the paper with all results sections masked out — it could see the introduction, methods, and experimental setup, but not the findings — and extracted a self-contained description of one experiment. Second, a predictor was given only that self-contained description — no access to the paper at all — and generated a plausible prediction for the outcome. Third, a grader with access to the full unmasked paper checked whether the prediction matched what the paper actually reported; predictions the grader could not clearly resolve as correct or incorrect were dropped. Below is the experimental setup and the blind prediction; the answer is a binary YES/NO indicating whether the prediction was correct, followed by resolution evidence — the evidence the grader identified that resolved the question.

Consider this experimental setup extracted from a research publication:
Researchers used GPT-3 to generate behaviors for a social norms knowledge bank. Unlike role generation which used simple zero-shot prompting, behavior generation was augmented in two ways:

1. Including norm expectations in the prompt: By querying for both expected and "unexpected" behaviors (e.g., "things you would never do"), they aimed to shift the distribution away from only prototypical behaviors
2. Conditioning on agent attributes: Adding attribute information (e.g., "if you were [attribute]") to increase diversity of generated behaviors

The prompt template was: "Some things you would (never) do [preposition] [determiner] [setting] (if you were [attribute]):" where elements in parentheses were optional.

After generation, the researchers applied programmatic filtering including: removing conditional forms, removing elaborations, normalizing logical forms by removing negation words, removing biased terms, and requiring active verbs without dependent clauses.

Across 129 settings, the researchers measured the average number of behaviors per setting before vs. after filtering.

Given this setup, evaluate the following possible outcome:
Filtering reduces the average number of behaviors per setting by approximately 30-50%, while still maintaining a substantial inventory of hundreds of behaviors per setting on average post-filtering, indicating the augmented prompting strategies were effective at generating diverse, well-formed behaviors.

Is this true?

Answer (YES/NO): NO